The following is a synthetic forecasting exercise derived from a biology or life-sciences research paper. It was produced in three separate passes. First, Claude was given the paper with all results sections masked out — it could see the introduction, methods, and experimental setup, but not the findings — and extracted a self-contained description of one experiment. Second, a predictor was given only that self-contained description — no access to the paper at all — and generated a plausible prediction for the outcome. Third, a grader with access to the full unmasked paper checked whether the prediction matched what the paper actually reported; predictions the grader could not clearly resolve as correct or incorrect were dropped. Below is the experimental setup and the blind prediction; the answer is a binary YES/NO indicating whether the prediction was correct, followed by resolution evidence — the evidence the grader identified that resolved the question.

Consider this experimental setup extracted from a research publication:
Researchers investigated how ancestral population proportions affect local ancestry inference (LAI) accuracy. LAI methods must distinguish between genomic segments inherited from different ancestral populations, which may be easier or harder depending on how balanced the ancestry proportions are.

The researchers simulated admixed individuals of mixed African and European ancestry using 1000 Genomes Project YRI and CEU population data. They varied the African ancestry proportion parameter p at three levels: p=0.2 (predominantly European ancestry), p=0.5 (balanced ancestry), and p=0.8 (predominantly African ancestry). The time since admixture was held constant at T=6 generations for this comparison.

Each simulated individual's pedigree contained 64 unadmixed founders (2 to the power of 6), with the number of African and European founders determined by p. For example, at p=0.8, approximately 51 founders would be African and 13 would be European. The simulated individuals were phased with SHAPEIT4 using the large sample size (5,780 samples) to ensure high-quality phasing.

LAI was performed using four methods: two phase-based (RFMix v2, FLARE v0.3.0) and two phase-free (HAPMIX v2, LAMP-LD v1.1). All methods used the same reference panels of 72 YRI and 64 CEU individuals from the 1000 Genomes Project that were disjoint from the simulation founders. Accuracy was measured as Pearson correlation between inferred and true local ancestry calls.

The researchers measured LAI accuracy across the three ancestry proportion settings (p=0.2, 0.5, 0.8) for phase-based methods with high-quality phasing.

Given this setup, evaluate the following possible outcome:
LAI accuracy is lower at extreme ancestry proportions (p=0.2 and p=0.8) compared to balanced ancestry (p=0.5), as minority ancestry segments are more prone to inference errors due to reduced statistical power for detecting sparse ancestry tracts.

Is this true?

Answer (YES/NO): YES